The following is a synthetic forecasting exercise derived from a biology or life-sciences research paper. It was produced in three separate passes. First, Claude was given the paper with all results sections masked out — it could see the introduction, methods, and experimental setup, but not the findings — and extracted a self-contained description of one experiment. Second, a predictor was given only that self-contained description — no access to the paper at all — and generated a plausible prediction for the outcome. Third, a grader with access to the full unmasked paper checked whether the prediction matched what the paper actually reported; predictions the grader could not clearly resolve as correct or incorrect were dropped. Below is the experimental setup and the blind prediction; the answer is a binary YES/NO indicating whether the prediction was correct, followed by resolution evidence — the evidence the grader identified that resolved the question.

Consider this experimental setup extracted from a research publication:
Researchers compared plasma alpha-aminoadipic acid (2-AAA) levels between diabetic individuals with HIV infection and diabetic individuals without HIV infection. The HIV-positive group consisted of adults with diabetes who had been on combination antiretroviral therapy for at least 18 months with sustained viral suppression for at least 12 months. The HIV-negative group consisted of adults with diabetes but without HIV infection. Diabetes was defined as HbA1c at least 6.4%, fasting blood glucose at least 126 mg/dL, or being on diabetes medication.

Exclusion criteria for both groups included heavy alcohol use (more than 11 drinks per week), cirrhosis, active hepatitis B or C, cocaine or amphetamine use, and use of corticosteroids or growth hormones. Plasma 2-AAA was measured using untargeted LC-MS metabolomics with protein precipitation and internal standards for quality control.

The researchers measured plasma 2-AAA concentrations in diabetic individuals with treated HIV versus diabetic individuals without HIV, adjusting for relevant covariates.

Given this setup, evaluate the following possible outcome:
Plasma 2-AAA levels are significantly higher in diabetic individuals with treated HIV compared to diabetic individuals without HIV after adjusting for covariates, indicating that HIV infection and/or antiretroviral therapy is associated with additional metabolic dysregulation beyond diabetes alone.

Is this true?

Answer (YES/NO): NO